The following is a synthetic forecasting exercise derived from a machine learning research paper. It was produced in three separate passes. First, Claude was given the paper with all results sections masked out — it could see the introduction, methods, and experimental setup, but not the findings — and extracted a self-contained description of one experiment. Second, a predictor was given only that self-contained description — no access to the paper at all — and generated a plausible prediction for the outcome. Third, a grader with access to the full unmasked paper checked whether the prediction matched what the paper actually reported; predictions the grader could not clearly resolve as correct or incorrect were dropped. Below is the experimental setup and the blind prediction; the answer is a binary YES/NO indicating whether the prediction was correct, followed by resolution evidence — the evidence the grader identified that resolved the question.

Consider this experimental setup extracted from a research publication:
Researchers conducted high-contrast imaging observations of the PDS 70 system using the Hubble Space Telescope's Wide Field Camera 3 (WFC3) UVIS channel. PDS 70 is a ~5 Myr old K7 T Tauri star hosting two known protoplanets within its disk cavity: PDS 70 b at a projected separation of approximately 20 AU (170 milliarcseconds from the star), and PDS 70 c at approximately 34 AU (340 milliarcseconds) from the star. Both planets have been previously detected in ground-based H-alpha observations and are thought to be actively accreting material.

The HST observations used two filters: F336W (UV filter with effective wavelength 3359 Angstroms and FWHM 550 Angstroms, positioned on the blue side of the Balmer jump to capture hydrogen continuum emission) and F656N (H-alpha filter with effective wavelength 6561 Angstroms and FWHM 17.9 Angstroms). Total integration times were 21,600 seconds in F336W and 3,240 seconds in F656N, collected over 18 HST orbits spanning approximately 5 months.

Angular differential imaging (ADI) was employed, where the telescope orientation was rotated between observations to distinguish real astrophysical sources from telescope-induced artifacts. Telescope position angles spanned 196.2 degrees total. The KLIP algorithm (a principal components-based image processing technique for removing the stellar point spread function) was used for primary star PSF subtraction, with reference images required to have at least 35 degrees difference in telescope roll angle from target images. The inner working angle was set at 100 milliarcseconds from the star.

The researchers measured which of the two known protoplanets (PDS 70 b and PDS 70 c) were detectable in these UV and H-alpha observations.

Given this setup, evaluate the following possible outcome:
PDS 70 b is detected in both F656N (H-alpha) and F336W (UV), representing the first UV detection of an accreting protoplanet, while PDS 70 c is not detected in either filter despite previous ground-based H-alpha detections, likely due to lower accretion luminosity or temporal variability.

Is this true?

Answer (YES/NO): YES